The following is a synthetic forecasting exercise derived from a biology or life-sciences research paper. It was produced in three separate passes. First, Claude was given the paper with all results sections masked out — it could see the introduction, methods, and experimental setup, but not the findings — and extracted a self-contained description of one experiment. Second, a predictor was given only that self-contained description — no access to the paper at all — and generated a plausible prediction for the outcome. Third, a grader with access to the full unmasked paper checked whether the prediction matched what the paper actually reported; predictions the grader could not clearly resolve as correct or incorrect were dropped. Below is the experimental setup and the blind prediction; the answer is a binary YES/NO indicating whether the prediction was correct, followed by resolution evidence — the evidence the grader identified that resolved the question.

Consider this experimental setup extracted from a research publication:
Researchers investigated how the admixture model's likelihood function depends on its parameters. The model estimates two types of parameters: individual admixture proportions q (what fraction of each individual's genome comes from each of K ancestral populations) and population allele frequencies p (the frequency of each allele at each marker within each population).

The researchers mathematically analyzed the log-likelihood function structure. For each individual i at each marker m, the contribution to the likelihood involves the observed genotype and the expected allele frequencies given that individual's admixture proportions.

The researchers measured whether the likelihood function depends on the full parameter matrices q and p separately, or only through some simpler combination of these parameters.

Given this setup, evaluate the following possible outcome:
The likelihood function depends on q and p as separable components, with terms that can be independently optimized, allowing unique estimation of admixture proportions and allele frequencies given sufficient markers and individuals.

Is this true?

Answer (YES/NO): NO